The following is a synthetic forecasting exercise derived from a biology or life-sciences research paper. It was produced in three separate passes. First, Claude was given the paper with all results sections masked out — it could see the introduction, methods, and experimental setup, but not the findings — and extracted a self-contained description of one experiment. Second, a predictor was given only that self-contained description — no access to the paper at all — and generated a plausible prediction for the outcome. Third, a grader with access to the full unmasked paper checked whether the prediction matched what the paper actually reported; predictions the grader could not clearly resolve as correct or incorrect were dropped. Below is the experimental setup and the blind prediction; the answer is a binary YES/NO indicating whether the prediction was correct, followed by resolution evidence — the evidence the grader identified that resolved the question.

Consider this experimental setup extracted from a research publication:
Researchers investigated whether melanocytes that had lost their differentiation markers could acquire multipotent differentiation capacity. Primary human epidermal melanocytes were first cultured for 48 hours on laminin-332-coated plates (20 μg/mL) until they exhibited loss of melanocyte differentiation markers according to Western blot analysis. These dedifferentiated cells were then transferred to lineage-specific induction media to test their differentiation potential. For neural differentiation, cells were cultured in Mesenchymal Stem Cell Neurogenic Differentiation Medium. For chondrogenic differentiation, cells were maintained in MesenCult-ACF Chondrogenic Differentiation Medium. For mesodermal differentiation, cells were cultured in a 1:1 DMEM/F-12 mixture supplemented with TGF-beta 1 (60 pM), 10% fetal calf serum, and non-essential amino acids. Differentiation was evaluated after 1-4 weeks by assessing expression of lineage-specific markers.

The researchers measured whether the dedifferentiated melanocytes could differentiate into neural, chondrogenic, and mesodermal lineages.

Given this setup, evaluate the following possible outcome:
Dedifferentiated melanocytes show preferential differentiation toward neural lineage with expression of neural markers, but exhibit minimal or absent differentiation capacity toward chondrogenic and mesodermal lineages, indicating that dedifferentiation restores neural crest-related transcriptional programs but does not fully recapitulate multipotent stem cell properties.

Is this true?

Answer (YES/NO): NO